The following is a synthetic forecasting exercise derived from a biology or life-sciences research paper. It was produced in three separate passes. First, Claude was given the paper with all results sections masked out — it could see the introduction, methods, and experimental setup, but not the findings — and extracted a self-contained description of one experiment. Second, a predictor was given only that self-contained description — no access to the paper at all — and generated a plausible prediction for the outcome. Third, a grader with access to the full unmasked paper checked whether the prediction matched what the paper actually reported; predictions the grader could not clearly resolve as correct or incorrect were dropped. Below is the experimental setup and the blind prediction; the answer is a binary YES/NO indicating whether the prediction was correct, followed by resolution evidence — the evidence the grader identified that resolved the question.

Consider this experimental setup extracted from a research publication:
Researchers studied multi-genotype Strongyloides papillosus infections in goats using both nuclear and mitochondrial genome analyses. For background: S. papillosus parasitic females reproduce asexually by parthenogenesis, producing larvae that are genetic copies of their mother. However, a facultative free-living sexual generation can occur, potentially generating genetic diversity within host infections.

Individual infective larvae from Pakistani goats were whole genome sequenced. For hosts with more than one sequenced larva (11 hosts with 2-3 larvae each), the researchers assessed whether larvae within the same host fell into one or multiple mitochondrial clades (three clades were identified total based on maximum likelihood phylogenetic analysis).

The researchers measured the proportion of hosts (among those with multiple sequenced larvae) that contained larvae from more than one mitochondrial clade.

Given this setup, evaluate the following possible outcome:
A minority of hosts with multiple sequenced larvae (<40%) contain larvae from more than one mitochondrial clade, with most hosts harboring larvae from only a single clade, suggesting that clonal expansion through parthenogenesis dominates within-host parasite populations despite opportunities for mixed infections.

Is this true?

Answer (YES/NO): NO